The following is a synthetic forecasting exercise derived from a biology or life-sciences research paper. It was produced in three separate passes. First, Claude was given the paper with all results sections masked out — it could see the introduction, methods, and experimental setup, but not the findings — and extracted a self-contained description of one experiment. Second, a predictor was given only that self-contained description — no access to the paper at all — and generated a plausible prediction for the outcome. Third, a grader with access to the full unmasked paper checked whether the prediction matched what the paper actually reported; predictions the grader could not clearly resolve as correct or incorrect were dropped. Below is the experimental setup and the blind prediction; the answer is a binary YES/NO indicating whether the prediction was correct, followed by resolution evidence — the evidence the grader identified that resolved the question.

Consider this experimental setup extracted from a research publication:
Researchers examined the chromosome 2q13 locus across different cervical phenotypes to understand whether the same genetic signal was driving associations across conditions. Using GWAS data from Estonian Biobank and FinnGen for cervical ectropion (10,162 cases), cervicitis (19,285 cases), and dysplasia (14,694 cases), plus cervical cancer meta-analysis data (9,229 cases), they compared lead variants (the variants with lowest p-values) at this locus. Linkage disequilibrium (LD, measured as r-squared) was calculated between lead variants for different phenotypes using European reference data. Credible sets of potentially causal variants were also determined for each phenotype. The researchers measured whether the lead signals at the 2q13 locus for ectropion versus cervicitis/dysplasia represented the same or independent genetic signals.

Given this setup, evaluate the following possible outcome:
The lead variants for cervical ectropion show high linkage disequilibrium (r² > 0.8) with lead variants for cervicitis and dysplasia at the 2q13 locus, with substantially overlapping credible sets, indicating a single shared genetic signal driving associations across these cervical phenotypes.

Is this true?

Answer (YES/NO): NO